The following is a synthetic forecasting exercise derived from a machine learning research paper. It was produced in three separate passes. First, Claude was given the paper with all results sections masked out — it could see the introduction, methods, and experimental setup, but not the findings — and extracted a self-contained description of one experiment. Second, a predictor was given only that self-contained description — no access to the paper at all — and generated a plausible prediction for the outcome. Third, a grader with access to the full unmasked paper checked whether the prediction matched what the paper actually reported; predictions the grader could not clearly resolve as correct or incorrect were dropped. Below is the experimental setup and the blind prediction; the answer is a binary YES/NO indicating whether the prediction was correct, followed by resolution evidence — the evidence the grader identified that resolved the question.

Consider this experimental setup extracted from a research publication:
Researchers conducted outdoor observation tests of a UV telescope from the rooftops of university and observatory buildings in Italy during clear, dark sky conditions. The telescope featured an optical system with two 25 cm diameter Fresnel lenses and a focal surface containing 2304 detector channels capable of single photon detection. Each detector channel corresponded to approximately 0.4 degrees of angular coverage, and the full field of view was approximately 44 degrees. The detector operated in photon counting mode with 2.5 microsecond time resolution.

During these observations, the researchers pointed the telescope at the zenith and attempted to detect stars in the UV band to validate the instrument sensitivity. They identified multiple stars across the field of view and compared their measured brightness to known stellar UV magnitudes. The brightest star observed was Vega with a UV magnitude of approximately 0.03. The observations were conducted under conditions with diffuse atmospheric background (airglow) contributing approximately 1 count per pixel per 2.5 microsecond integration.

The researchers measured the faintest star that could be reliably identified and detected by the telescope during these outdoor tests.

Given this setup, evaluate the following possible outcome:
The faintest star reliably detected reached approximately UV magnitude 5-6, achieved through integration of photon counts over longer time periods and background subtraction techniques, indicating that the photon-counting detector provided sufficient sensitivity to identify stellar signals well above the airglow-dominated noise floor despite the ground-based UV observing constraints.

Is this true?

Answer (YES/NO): NO